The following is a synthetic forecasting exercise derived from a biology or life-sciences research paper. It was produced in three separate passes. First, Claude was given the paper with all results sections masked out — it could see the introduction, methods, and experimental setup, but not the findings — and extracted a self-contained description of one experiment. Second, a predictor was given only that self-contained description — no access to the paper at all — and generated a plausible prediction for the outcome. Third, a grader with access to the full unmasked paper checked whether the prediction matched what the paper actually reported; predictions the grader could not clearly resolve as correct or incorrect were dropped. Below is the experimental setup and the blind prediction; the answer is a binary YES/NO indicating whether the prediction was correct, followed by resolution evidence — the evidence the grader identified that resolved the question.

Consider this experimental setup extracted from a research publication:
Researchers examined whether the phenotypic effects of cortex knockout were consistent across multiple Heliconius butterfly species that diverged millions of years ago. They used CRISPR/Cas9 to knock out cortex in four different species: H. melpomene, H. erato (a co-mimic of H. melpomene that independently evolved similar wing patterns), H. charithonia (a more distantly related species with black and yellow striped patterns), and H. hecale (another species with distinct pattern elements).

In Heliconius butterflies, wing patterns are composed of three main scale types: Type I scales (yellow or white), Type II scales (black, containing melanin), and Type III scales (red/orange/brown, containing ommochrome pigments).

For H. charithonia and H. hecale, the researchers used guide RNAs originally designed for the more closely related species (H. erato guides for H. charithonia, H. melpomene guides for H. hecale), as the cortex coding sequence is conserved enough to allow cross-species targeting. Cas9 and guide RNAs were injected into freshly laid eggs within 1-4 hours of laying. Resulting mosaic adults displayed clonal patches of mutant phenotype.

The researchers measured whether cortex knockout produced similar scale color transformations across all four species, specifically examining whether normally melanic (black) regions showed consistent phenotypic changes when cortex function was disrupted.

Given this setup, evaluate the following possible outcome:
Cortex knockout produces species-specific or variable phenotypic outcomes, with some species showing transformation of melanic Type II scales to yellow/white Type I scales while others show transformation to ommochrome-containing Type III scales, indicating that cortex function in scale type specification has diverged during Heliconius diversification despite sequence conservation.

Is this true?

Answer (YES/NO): NO